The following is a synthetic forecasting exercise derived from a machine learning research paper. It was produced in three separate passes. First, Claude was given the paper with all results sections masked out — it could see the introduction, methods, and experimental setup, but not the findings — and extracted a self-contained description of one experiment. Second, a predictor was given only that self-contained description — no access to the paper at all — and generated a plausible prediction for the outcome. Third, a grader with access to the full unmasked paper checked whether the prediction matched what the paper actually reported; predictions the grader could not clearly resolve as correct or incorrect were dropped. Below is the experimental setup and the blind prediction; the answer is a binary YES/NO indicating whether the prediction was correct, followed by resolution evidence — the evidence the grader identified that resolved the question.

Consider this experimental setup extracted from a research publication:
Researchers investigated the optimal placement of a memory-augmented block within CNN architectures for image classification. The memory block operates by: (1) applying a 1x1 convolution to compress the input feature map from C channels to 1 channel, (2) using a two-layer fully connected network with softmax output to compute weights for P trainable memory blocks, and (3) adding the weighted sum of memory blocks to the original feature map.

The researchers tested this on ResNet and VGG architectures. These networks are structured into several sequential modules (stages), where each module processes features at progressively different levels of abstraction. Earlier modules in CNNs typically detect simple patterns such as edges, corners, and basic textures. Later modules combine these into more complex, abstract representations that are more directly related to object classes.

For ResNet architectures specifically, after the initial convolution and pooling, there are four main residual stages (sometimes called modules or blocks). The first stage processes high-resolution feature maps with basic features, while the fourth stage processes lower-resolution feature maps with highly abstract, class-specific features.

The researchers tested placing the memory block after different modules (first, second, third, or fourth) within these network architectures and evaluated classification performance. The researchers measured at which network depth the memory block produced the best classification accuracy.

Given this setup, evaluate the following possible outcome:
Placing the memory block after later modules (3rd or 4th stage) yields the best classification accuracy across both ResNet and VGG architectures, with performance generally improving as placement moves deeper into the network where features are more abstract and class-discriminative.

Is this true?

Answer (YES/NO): NO